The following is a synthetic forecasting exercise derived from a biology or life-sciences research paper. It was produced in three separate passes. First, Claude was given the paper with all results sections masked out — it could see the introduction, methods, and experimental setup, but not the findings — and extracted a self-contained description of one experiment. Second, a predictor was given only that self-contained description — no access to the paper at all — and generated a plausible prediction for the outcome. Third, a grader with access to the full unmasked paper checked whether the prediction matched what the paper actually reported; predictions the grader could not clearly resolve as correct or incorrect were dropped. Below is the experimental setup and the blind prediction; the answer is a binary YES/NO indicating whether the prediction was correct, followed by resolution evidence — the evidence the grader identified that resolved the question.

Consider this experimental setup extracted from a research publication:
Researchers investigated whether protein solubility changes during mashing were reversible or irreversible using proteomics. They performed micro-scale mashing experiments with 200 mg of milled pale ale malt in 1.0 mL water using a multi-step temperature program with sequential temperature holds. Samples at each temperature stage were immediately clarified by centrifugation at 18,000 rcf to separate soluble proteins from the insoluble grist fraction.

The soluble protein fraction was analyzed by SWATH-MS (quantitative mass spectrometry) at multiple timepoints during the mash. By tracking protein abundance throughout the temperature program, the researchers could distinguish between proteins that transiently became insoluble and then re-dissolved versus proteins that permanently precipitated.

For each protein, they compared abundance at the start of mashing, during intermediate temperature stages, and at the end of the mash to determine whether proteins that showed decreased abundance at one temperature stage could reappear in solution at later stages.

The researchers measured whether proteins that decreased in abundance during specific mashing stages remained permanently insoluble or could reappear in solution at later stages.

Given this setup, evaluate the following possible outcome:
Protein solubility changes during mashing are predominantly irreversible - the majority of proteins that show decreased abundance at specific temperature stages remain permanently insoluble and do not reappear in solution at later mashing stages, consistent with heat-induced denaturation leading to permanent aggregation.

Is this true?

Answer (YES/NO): YES